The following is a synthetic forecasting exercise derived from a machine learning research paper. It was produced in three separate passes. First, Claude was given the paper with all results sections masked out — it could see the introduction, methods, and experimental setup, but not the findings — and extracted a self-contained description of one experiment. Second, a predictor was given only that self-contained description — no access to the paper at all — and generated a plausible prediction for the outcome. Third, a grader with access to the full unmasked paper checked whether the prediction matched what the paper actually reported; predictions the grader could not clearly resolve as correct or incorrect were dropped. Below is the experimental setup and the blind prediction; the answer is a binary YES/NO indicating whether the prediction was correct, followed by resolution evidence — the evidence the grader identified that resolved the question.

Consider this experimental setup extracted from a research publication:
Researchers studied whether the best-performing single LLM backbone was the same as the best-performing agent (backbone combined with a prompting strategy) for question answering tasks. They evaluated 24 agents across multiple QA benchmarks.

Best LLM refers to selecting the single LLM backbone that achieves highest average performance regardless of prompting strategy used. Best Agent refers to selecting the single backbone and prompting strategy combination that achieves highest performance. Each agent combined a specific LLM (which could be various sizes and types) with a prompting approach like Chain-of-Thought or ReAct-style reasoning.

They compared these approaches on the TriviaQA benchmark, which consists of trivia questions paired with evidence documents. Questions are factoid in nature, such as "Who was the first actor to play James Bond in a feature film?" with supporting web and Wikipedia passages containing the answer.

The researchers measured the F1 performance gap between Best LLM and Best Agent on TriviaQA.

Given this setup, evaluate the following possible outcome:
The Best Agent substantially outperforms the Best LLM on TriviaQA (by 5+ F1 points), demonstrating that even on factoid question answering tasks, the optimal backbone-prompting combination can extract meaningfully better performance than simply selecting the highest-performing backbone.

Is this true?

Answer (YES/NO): YES